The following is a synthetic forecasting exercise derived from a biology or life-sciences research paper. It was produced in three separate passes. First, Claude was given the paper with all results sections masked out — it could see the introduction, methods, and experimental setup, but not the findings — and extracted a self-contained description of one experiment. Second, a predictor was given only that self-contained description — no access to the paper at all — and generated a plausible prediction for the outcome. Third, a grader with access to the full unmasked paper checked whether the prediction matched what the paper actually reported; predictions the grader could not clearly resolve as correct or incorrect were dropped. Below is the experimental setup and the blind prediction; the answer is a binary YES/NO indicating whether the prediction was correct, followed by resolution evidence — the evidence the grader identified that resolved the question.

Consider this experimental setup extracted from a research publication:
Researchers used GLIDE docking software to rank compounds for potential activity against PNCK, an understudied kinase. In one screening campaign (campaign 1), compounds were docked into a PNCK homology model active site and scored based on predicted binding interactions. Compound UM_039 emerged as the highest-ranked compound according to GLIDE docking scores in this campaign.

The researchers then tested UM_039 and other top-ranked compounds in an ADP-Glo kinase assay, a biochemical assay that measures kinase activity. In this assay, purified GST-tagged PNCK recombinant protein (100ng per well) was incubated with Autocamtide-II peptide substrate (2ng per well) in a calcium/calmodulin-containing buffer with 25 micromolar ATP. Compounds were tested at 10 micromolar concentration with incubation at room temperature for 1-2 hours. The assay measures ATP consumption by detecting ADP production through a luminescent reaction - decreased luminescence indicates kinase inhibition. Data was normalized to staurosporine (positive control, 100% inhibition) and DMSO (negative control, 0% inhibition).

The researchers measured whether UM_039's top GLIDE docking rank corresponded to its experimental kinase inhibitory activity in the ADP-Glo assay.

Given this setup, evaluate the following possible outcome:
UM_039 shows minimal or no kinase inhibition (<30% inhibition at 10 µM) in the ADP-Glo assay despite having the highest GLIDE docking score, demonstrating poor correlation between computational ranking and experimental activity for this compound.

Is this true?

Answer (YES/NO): NO